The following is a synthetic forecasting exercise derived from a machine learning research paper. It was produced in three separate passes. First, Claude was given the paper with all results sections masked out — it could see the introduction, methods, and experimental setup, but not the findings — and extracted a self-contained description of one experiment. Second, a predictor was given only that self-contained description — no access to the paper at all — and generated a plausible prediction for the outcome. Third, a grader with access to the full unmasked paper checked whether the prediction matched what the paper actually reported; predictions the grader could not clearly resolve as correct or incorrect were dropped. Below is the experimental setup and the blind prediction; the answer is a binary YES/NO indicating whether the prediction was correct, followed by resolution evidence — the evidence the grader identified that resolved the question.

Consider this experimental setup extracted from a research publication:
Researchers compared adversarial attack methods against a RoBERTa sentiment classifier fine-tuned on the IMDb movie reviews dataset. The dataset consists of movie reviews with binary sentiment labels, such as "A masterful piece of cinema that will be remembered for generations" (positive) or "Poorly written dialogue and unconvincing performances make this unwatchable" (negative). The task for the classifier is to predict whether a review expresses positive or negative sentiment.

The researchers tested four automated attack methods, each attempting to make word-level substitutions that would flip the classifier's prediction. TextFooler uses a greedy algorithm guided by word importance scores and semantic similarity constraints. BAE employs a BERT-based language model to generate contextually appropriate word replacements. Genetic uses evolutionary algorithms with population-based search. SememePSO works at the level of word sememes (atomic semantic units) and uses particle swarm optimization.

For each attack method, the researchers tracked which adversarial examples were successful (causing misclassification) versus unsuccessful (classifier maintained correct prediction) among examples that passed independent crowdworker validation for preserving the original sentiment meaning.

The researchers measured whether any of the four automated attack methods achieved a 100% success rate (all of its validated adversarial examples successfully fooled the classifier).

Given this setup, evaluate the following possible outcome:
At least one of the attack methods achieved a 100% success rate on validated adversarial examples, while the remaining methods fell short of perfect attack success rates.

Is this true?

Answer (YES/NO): YES